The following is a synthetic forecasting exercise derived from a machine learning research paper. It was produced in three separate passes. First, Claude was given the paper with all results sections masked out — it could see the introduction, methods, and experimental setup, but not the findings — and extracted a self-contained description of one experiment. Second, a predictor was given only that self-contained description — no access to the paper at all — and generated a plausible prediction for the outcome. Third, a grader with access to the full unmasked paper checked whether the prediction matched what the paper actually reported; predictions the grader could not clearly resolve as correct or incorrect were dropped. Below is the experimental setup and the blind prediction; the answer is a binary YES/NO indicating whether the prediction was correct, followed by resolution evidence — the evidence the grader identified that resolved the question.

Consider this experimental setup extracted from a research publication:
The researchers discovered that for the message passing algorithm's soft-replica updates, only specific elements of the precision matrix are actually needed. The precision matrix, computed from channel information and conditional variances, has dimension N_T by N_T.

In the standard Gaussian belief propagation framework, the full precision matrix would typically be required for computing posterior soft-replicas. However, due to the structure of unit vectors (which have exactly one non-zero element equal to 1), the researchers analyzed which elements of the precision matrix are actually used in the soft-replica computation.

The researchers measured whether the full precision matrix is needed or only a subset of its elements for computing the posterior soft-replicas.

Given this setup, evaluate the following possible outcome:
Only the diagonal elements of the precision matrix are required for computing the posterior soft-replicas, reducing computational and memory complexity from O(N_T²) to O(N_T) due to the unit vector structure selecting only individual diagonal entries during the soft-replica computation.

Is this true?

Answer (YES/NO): YES